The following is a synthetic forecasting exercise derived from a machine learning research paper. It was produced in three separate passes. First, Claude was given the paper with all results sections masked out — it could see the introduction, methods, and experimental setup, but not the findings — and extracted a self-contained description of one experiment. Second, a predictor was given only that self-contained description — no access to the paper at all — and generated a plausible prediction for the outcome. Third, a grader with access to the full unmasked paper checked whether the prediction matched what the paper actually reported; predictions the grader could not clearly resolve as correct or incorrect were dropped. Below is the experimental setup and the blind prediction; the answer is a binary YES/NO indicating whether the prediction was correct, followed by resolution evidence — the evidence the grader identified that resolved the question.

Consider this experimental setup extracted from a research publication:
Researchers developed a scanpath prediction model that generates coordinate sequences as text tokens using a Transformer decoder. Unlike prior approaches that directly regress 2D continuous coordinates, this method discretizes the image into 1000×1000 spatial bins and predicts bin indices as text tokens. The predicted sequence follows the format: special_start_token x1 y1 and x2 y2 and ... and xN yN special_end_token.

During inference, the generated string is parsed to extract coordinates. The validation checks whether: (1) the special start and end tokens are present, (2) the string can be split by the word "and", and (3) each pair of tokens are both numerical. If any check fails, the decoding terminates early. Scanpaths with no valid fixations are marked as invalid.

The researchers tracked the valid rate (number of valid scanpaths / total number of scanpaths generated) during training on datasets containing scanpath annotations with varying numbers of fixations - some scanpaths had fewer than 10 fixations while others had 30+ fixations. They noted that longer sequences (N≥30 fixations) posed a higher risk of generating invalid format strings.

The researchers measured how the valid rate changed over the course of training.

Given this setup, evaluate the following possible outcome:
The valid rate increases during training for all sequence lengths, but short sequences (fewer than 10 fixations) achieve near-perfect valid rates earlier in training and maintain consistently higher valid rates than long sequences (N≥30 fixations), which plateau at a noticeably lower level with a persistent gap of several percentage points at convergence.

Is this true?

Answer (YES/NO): NO